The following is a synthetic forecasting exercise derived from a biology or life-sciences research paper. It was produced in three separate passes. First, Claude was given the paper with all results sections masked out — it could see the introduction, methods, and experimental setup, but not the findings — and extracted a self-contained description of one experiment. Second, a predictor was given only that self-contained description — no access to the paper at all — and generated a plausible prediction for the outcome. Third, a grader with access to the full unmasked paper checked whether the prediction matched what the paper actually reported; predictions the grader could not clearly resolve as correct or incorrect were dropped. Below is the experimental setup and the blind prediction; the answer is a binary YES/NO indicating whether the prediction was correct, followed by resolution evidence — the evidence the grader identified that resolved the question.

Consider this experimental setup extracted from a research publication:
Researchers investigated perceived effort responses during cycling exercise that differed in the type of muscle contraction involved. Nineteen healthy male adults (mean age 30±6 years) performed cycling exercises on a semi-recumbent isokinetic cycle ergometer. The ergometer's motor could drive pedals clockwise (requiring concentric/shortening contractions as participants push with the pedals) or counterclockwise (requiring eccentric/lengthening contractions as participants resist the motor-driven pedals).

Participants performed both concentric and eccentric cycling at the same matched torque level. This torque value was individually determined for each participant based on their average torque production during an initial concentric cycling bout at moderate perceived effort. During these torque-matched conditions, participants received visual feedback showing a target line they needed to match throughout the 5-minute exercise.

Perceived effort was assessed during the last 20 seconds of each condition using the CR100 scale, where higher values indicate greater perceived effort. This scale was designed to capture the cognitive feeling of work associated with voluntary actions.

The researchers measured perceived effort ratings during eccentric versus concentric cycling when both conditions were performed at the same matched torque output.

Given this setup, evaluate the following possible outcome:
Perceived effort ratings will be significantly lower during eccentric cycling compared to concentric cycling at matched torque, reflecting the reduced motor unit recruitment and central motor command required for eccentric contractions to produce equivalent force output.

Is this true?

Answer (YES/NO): YES